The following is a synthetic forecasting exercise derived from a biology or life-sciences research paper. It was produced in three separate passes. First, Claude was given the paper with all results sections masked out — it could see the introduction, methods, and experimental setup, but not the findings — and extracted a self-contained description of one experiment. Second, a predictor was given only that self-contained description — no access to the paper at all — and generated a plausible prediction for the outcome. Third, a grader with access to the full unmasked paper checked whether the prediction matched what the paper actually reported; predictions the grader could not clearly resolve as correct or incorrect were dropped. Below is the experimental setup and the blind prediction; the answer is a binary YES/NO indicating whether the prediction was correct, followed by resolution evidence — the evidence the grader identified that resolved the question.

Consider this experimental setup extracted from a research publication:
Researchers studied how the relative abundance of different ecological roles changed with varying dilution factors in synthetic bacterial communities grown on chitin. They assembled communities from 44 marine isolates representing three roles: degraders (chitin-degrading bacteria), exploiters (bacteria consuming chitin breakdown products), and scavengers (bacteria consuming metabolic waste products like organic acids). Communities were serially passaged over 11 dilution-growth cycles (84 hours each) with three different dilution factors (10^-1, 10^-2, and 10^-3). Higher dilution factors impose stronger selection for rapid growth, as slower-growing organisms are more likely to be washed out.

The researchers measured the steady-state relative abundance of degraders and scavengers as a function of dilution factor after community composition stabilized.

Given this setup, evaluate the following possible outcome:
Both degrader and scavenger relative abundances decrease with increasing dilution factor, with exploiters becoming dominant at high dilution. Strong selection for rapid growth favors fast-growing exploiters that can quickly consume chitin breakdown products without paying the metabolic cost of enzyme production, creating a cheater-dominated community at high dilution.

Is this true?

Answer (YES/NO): NO